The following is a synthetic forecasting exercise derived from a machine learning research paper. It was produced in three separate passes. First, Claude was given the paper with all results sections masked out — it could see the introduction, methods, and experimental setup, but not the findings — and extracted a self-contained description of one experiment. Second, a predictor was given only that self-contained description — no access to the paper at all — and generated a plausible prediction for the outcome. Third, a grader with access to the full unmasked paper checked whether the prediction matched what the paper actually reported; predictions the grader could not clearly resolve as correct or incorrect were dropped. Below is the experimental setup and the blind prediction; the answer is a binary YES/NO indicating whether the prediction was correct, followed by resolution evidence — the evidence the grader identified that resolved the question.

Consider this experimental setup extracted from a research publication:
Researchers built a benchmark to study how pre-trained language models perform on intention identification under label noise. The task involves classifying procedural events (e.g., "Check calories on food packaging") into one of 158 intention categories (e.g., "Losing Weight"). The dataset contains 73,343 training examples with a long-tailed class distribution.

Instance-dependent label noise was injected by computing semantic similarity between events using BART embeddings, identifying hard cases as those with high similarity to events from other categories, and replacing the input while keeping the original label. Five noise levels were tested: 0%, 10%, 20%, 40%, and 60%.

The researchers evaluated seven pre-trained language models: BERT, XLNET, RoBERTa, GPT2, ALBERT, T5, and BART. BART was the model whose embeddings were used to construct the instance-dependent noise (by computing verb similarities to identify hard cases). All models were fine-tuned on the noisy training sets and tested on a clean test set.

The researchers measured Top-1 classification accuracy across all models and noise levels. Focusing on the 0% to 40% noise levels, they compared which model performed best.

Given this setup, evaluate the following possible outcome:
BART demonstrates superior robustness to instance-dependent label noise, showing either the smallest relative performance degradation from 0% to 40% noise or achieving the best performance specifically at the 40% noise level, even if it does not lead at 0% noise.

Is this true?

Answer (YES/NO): YES